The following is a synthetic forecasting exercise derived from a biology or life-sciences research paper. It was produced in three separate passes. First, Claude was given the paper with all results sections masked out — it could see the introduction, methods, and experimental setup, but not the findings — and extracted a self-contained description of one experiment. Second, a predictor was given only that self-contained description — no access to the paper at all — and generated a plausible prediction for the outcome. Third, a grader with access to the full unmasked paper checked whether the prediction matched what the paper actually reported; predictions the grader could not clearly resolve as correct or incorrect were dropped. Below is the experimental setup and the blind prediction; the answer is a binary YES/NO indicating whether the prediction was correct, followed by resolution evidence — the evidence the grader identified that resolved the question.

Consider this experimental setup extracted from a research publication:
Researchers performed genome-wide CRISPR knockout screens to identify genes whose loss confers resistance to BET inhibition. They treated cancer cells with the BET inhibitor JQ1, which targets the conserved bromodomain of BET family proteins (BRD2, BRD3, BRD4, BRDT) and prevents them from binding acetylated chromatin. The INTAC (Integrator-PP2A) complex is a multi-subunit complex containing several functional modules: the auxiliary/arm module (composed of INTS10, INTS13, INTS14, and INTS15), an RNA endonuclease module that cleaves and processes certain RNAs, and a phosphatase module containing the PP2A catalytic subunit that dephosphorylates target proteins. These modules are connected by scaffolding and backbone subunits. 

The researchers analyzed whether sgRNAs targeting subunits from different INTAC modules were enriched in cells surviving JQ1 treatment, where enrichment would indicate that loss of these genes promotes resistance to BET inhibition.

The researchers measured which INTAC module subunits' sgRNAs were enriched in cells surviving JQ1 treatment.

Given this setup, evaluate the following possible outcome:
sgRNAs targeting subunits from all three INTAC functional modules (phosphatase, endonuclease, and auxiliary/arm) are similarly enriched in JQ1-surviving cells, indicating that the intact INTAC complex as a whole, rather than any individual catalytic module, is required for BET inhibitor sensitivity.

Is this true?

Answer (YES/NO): NO